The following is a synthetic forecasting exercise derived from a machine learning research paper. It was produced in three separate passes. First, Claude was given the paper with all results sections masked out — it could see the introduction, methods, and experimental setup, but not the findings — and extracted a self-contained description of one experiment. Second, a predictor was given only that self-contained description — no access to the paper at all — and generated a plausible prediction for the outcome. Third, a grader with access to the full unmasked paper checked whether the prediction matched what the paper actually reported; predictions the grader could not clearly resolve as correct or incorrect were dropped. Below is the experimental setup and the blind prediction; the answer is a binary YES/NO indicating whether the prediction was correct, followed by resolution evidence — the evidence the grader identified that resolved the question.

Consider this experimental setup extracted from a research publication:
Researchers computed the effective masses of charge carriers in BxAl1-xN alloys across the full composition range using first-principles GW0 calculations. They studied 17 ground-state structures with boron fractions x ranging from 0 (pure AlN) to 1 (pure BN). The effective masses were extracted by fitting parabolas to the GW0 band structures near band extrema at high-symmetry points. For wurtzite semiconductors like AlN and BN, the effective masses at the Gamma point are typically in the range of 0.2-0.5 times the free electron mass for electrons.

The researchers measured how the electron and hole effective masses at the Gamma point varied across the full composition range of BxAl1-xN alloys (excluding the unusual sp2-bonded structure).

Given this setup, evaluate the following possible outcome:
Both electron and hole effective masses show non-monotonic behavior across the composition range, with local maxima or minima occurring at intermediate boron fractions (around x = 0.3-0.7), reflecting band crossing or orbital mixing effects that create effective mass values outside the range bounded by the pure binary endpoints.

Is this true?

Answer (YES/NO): NO